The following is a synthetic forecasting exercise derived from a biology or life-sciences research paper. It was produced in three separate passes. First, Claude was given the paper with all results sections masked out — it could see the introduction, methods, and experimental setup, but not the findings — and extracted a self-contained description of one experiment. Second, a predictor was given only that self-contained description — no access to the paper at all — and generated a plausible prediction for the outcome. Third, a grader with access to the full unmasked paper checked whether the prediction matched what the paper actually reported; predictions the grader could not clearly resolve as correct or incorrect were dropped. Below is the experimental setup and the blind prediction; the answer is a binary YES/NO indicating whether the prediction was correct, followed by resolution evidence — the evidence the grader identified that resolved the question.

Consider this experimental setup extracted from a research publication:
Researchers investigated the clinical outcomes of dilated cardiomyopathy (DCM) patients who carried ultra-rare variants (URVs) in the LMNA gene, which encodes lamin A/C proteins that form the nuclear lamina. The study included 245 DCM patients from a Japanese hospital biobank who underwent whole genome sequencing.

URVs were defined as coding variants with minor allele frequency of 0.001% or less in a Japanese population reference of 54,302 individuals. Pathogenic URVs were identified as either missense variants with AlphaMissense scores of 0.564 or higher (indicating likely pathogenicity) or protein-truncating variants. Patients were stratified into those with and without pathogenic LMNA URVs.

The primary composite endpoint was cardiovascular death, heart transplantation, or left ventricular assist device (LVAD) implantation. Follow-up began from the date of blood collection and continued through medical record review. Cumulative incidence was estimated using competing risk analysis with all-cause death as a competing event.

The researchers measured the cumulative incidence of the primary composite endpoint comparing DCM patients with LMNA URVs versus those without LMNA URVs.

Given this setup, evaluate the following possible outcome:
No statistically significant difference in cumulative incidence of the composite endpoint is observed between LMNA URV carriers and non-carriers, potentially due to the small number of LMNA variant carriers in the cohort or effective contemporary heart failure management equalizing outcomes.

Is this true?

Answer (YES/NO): NO